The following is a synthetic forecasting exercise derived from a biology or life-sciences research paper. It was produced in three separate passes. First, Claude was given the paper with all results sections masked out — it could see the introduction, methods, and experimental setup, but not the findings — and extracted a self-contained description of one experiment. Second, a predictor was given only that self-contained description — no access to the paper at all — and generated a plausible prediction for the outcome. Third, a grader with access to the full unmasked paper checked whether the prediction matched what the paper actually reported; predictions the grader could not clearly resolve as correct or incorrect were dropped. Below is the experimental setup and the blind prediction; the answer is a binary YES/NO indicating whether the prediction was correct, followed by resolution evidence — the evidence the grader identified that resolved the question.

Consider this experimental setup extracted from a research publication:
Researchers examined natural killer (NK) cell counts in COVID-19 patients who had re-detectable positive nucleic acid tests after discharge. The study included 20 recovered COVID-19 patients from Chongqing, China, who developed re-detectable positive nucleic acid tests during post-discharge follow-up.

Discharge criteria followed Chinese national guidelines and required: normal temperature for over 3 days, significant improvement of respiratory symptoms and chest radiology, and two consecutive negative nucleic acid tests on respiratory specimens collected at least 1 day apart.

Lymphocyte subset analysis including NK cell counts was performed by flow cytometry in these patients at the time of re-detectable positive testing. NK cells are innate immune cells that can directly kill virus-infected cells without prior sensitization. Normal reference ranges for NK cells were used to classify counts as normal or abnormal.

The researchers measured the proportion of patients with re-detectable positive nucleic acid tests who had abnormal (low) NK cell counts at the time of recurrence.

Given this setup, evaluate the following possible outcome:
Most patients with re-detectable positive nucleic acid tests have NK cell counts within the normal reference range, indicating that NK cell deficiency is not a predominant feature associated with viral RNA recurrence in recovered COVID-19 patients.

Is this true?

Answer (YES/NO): YES